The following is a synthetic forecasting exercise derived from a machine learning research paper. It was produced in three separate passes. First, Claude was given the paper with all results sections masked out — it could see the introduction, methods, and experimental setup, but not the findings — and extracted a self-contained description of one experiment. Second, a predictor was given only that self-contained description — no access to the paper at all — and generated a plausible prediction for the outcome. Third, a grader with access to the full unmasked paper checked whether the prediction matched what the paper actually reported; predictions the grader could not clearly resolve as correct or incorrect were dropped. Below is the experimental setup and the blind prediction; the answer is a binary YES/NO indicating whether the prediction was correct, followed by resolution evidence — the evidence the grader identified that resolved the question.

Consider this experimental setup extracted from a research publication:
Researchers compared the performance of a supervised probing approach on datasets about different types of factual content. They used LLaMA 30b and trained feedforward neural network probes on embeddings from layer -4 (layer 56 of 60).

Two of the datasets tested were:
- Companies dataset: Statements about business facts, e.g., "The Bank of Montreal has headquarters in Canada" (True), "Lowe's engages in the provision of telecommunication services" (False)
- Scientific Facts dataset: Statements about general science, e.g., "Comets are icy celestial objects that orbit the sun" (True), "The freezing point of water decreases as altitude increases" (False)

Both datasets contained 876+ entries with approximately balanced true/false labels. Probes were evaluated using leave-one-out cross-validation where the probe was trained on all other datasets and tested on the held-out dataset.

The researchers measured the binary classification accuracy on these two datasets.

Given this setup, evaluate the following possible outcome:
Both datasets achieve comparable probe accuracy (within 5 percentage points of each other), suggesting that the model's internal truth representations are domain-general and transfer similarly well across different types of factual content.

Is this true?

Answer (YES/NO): NO